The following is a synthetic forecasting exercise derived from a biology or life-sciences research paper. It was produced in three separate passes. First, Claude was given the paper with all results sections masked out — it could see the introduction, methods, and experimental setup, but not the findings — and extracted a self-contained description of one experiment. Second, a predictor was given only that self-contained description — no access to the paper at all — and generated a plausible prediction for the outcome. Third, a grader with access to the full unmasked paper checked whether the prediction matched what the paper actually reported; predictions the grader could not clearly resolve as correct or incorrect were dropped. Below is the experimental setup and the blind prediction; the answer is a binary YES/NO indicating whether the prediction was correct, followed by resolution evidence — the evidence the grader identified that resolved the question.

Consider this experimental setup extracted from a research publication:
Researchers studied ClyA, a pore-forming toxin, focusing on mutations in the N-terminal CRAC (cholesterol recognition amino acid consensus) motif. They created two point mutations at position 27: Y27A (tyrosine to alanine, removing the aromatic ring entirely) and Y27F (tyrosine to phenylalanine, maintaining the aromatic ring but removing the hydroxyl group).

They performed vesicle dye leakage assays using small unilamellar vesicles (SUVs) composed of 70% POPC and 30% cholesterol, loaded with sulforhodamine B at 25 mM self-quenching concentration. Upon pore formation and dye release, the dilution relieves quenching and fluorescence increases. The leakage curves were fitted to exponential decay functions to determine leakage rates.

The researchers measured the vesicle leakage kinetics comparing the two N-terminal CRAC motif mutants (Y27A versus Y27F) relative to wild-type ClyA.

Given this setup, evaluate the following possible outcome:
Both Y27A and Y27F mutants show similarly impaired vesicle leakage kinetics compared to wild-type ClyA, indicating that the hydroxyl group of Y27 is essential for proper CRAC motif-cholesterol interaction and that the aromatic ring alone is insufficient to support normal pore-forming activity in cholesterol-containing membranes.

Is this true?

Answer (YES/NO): NO